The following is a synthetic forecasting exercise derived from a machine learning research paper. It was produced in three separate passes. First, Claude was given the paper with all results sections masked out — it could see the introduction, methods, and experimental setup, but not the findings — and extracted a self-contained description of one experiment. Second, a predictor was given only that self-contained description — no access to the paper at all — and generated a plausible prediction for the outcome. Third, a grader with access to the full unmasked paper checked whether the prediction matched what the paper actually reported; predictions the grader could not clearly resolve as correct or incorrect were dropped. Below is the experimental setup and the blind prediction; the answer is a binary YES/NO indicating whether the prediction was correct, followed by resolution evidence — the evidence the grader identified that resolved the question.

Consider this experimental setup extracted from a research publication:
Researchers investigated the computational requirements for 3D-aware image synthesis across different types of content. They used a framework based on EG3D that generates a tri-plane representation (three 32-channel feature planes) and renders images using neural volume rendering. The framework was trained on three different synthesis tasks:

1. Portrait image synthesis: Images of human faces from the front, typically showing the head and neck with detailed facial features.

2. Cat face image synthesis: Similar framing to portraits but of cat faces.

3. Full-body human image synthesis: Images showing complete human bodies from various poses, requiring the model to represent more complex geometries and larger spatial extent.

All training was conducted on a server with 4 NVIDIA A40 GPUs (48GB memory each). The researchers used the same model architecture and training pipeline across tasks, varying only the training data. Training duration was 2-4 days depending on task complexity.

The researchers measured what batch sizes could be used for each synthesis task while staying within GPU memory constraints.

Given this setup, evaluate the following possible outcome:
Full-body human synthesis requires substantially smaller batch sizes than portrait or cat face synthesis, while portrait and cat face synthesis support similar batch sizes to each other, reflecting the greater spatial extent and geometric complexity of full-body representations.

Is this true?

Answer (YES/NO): YES